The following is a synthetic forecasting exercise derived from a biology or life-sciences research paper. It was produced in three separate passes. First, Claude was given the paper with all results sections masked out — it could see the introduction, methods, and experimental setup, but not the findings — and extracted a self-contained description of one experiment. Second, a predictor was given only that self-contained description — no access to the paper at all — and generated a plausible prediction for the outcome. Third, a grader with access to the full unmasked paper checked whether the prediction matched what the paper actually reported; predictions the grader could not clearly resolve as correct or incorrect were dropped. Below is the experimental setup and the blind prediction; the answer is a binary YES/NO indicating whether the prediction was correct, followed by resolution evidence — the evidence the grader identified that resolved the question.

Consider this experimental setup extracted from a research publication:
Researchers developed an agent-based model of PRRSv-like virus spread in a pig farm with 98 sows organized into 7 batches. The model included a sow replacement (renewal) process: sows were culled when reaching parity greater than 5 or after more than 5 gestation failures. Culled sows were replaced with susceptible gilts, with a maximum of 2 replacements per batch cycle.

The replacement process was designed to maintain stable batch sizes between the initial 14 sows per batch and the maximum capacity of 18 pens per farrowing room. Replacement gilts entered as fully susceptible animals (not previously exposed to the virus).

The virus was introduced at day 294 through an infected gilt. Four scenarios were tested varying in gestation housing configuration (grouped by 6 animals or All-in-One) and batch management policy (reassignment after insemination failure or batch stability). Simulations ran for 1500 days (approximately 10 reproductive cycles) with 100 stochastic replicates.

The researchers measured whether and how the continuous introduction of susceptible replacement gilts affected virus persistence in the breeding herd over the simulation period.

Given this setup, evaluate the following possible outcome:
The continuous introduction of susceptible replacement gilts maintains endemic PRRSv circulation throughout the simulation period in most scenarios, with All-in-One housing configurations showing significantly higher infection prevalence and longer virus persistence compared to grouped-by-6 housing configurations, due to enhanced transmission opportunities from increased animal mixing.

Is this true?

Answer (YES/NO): NO